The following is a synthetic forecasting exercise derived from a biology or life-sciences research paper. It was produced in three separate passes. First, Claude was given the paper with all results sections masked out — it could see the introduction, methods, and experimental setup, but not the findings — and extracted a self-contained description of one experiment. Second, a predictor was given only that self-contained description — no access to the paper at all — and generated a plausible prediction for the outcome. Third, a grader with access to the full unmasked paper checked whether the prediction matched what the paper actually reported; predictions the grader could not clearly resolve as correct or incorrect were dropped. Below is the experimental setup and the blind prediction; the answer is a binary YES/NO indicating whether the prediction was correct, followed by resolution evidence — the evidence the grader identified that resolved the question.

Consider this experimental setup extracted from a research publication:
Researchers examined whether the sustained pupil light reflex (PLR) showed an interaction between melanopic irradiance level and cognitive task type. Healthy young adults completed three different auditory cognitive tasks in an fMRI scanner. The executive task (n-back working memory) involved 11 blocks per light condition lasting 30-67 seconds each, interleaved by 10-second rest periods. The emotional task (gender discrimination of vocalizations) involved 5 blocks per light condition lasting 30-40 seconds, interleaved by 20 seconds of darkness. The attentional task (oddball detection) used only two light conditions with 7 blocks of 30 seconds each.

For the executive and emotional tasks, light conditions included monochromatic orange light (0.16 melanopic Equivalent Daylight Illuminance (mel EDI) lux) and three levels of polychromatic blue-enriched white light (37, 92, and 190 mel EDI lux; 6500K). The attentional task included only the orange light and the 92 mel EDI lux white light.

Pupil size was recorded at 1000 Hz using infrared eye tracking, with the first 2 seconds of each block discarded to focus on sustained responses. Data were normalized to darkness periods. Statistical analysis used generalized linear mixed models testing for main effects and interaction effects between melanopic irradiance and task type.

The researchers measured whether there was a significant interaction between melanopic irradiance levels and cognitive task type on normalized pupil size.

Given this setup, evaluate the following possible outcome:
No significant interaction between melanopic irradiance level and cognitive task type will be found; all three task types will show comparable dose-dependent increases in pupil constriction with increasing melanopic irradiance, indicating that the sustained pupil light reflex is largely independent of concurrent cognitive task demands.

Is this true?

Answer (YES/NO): YES